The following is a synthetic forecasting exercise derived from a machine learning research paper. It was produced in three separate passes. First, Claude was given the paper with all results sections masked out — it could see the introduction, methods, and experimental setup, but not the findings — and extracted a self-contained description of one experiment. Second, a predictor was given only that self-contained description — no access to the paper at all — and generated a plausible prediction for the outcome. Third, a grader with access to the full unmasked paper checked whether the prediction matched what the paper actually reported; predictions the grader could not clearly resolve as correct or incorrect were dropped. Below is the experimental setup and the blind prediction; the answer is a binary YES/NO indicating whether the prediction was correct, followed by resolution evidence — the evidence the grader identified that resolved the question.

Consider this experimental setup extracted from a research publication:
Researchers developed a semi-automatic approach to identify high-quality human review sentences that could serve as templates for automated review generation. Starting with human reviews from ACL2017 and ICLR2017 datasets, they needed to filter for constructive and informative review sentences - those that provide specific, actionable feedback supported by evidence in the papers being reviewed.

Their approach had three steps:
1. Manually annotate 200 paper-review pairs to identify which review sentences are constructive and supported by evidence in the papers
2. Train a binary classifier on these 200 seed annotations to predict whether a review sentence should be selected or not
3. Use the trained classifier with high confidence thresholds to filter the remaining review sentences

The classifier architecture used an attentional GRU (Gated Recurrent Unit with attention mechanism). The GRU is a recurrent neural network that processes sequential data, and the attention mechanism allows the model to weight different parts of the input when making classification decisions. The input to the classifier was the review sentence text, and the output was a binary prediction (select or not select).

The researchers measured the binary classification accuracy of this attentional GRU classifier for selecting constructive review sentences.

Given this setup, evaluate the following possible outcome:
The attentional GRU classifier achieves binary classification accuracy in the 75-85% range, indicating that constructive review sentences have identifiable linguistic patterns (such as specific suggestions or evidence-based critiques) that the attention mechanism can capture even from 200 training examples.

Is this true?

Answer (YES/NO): NO